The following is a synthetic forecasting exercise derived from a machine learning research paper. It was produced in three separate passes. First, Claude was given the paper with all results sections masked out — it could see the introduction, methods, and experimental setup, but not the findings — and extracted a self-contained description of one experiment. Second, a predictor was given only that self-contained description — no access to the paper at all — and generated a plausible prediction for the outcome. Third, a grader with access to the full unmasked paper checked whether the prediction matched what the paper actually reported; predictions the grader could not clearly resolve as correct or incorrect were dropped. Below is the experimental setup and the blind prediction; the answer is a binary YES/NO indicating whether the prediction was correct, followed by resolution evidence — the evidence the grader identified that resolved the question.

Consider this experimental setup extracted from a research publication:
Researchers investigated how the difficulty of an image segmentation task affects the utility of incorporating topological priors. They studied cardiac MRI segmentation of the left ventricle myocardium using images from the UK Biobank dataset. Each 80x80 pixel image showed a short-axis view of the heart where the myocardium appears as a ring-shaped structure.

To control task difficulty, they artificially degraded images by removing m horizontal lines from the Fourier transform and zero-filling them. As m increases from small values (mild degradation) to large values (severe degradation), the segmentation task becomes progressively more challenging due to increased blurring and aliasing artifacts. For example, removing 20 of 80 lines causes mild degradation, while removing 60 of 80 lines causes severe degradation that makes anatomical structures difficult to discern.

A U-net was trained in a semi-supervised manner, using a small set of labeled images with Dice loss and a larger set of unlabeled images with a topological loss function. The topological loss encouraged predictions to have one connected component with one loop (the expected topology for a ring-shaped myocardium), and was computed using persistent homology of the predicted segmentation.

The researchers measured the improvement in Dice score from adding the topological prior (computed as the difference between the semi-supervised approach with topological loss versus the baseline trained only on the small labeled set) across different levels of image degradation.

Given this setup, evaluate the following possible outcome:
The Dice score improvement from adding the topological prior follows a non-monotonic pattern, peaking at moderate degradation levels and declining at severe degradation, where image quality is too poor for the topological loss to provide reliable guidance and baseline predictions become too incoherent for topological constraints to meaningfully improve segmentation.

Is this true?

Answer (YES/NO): NO